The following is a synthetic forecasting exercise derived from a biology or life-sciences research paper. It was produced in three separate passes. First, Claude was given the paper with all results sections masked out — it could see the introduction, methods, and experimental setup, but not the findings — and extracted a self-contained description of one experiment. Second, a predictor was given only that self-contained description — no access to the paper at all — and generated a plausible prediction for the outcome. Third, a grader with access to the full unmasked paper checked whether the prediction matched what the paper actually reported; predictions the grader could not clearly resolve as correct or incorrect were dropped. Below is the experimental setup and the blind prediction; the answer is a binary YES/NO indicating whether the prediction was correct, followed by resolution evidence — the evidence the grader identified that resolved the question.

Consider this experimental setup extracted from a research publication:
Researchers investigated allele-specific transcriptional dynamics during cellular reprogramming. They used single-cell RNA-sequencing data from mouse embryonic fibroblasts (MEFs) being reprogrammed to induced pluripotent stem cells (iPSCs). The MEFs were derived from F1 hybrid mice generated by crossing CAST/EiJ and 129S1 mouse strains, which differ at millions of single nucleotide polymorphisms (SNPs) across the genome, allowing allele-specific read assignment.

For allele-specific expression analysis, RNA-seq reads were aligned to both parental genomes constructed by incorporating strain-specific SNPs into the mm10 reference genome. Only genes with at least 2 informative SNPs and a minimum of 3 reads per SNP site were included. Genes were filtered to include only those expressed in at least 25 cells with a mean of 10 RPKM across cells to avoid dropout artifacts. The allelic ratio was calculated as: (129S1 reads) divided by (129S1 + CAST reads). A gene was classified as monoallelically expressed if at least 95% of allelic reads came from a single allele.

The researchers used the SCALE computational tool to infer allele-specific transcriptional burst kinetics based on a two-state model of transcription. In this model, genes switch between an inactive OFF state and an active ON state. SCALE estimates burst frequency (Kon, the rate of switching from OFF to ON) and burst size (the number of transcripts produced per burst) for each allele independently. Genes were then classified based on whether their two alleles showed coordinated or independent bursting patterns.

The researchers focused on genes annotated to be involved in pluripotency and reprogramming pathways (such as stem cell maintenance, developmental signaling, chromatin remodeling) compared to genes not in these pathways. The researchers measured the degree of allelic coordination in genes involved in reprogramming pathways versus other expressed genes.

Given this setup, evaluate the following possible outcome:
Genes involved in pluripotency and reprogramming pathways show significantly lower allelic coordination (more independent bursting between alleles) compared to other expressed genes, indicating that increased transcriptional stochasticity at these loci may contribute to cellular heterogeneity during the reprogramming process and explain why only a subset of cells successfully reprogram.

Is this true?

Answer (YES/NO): NO